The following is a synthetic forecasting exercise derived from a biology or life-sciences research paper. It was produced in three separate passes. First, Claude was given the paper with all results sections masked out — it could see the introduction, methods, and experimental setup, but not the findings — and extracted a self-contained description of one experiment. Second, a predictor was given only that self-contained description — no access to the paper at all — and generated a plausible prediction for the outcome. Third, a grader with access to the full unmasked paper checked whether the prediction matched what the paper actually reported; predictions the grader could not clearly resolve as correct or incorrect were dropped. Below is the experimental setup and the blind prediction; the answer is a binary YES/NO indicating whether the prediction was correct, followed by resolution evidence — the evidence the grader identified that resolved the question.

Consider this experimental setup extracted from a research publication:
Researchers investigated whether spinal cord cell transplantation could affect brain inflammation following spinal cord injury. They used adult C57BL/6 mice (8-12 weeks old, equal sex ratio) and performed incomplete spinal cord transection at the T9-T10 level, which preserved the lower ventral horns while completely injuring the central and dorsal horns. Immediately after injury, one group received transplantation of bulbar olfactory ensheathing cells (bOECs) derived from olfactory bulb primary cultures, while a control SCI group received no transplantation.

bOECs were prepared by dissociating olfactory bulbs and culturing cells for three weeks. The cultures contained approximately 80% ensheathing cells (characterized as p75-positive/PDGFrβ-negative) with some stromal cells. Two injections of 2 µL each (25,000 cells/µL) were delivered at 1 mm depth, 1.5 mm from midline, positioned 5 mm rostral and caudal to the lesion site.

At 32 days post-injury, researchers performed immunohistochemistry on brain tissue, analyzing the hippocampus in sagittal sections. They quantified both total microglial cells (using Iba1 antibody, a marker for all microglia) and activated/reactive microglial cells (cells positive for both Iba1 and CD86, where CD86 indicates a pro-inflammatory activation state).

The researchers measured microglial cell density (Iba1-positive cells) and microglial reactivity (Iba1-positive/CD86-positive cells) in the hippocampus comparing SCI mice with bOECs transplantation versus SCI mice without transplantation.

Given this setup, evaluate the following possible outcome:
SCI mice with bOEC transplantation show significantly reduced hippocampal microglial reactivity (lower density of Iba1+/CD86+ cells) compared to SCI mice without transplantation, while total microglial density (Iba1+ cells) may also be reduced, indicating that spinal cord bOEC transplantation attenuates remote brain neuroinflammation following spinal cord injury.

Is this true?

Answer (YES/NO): NO